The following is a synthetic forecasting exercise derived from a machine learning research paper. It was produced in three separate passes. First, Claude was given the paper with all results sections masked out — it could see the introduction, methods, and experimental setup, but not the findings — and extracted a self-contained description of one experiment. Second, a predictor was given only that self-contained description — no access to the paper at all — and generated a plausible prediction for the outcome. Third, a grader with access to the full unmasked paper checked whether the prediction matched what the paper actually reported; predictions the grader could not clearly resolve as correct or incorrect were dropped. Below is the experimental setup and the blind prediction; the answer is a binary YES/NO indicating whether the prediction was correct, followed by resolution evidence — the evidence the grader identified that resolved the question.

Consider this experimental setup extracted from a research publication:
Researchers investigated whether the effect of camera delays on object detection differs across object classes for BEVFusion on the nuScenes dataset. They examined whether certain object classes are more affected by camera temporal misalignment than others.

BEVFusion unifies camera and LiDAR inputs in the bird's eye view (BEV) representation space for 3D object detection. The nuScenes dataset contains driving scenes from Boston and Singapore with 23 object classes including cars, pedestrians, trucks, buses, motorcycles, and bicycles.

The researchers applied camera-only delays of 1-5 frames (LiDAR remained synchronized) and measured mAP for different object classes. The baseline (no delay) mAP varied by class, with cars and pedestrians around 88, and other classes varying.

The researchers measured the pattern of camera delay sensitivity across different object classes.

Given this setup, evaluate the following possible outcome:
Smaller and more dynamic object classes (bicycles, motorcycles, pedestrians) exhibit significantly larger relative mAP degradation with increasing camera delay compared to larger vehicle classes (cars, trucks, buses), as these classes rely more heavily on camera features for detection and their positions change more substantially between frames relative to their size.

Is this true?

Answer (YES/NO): NO